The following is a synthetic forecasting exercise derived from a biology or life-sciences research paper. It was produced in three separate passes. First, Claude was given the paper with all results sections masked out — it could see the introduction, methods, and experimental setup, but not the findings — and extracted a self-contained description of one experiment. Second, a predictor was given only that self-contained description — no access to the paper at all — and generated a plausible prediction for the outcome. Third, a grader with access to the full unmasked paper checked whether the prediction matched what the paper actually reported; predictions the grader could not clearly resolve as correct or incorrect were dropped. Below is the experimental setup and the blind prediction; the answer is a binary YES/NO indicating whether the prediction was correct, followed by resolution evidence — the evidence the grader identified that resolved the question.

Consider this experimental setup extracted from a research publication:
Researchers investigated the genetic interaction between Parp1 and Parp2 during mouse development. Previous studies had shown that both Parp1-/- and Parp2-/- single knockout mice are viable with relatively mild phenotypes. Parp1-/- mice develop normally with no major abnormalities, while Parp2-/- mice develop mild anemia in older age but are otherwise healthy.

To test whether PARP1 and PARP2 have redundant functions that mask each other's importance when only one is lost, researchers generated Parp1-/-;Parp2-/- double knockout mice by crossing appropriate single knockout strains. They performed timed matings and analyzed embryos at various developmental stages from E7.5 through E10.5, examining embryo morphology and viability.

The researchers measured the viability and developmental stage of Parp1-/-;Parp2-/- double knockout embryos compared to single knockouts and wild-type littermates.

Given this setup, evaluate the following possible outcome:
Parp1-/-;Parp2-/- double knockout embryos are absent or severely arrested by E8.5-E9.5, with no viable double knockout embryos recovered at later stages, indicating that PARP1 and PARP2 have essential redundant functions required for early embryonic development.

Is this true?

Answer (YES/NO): YES